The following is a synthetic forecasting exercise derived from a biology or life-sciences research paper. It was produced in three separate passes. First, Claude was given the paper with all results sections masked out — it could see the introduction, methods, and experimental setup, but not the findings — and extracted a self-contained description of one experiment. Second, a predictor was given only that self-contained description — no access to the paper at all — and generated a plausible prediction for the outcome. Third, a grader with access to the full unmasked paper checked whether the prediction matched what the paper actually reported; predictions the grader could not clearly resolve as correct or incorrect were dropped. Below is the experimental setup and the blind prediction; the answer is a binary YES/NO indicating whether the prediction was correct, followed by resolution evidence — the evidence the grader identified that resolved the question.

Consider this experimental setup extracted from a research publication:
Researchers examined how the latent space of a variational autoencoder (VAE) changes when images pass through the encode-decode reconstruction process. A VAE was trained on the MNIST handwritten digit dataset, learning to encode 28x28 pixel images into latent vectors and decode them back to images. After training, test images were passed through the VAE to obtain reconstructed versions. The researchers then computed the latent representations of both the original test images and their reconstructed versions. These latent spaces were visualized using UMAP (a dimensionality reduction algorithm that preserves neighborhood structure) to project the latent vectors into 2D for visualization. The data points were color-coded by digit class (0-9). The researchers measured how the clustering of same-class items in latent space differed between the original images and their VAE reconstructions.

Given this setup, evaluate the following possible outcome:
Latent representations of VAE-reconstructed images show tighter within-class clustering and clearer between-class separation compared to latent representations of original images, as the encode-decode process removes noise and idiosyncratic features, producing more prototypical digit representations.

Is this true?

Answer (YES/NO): YES